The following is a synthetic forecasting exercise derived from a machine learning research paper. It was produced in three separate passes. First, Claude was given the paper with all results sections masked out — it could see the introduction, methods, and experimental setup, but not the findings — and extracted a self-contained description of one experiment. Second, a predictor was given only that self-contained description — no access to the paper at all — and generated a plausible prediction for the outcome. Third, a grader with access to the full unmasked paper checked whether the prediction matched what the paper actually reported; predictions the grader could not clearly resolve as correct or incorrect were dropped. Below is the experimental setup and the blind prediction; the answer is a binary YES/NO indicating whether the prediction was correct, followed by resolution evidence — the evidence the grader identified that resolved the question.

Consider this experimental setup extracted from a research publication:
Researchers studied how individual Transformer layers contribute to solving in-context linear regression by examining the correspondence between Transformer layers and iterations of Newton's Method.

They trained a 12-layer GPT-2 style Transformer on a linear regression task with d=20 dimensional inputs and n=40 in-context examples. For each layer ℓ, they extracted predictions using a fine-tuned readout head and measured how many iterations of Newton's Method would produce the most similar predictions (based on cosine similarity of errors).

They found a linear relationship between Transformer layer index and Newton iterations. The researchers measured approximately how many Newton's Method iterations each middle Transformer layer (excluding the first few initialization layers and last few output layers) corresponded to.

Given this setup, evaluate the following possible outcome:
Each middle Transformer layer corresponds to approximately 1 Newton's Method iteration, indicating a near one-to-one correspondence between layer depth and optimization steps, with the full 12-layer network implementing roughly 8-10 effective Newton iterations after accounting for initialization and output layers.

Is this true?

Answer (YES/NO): NO